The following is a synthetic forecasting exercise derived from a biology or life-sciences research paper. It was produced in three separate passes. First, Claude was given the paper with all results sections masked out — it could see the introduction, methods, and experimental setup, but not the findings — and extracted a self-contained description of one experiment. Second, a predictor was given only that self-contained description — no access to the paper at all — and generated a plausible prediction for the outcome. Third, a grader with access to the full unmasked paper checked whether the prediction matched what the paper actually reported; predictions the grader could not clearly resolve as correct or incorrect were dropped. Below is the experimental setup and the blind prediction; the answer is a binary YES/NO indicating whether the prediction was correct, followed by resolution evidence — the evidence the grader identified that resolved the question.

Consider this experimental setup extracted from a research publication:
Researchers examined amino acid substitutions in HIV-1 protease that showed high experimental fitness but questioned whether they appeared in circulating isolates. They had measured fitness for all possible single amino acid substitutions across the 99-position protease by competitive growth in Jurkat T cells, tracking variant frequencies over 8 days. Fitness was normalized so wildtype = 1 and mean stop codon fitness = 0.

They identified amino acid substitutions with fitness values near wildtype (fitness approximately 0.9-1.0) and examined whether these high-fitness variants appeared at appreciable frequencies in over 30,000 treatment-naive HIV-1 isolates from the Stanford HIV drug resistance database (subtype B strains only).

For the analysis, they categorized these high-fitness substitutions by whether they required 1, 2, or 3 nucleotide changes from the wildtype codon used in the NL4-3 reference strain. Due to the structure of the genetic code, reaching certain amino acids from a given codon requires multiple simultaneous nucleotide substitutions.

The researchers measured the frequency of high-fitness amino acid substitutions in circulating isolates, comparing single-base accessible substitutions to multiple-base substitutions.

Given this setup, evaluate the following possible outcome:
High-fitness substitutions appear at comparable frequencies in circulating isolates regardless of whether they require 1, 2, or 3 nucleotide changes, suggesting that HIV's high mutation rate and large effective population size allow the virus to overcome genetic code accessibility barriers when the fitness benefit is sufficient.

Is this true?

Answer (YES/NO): NO